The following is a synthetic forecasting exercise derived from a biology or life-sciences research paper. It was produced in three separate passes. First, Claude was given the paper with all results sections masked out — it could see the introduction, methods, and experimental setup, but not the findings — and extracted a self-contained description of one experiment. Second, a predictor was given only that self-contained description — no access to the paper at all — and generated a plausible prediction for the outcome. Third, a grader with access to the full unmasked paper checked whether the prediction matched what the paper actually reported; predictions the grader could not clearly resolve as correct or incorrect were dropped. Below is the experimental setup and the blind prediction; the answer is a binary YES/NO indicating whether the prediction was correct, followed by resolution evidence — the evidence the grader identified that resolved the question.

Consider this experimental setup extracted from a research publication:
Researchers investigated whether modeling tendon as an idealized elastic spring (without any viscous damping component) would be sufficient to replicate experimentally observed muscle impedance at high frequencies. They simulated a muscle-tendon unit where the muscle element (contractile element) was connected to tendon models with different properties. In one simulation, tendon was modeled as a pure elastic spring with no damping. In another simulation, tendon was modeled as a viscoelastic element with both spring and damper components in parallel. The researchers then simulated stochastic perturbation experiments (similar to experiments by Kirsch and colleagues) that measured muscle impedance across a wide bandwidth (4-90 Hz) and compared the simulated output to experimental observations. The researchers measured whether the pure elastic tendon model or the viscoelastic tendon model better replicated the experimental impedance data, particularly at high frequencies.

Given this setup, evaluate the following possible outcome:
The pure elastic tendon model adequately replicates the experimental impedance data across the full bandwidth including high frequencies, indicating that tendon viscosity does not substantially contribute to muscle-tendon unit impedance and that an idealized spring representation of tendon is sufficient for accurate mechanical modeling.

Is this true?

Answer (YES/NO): NO